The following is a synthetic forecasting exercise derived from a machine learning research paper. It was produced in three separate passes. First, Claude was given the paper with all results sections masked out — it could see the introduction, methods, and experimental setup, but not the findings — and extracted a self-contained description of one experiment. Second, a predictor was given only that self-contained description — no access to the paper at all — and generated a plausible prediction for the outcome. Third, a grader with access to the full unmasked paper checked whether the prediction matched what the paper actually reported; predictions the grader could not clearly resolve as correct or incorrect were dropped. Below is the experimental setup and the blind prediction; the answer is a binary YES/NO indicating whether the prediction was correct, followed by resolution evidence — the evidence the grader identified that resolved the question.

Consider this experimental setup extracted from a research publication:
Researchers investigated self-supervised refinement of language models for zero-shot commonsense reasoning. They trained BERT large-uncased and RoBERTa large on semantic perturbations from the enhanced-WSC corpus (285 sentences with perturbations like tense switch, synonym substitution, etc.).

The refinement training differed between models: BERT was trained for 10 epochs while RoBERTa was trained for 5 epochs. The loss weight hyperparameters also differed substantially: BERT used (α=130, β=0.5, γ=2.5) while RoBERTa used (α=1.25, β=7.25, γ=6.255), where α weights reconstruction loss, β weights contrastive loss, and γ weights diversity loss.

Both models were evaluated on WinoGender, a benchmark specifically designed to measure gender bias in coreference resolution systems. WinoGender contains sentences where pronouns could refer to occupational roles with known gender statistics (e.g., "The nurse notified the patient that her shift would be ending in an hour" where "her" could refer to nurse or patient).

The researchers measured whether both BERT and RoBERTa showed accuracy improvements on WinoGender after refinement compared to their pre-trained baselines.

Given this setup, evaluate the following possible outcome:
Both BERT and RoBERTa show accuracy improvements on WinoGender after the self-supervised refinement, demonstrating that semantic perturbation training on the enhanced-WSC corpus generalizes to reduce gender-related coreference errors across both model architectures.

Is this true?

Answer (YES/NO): NO